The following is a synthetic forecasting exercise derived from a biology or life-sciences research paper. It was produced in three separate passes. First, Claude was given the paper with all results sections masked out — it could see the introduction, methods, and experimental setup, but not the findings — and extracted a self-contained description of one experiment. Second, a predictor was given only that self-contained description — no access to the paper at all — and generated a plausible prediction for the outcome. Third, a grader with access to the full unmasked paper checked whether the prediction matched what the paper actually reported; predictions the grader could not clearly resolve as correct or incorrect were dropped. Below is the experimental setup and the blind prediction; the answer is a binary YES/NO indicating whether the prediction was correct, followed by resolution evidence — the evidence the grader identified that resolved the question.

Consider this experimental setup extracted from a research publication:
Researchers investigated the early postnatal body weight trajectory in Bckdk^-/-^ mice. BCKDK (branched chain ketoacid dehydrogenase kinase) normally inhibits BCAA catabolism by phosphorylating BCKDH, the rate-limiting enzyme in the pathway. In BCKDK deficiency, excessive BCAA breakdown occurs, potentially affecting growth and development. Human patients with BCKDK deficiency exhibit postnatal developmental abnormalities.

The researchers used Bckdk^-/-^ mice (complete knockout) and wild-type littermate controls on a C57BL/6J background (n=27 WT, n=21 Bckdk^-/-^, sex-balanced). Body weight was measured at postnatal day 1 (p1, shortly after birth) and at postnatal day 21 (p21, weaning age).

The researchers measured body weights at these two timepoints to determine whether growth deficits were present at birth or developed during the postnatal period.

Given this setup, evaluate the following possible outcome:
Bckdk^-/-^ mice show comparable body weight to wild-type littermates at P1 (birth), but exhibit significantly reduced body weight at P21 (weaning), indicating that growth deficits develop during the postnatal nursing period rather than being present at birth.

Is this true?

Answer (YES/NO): YES